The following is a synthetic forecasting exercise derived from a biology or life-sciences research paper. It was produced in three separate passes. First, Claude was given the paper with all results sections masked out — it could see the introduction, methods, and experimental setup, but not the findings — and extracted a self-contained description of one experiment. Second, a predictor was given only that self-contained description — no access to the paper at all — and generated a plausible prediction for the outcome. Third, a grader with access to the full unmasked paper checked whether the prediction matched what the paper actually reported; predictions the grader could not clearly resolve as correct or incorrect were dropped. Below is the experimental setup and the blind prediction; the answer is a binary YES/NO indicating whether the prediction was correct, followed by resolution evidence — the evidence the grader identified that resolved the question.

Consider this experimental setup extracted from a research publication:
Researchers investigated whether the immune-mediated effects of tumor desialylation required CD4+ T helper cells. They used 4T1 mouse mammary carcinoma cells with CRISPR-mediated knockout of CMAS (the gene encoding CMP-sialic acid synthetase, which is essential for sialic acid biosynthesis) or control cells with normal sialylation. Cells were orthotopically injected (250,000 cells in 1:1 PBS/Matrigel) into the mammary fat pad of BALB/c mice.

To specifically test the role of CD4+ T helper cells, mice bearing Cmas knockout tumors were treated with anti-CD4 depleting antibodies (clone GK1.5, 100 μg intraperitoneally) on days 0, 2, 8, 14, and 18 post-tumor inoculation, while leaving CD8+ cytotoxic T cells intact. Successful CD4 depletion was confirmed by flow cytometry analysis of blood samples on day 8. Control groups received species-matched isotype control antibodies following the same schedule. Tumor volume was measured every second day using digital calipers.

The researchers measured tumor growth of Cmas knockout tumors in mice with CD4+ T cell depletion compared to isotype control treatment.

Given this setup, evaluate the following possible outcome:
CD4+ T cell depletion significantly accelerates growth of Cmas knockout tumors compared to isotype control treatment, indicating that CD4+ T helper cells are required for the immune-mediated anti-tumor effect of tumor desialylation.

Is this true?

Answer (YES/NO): NO